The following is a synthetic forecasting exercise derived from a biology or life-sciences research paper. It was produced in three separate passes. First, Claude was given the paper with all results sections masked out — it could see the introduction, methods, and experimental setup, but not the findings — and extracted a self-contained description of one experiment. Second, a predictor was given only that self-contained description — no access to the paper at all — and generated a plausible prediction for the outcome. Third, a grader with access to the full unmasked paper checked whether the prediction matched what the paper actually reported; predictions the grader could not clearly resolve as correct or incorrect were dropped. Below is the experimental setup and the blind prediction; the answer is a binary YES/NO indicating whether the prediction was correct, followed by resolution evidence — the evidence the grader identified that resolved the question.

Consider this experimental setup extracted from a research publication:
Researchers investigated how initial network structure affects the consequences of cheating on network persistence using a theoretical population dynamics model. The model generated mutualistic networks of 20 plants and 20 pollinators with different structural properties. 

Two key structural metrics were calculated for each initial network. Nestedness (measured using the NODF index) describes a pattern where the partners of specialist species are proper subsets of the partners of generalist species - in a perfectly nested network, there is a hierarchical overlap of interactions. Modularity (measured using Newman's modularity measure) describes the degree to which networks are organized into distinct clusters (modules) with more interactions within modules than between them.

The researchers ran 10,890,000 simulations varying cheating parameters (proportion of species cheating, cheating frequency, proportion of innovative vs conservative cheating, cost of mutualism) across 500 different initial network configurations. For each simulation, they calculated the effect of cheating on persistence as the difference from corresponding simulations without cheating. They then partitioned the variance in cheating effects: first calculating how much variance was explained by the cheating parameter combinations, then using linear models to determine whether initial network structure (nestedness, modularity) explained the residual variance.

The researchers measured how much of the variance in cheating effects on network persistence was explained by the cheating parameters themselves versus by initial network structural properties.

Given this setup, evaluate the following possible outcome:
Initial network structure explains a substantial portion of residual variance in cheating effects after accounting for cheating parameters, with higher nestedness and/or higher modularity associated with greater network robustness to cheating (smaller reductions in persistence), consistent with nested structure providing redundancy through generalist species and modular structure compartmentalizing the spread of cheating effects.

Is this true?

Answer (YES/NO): NO